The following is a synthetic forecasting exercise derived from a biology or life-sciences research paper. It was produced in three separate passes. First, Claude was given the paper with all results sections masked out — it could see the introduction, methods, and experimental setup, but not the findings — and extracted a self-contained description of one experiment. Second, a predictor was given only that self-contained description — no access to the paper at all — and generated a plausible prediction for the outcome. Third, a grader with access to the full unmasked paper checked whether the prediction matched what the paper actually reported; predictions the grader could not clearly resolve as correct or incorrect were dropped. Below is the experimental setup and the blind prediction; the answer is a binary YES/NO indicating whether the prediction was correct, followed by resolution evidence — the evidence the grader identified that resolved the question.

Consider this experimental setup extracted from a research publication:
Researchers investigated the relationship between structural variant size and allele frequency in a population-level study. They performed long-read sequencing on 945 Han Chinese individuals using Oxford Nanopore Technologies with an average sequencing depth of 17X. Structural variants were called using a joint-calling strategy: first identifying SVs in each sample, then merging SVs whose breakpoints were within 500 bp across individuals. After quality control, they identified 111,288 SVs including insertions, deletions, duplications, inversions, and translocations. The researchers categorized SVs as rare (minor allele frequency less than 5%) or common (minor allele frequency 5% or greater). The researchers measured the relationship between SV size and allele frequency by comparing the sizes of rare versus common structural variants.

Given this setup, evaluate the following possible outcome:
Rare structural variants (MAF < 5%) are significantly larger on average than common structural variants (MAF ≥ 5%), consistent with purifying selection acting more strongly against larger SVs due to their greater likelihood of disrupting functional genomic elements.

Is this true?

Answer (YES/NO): YES